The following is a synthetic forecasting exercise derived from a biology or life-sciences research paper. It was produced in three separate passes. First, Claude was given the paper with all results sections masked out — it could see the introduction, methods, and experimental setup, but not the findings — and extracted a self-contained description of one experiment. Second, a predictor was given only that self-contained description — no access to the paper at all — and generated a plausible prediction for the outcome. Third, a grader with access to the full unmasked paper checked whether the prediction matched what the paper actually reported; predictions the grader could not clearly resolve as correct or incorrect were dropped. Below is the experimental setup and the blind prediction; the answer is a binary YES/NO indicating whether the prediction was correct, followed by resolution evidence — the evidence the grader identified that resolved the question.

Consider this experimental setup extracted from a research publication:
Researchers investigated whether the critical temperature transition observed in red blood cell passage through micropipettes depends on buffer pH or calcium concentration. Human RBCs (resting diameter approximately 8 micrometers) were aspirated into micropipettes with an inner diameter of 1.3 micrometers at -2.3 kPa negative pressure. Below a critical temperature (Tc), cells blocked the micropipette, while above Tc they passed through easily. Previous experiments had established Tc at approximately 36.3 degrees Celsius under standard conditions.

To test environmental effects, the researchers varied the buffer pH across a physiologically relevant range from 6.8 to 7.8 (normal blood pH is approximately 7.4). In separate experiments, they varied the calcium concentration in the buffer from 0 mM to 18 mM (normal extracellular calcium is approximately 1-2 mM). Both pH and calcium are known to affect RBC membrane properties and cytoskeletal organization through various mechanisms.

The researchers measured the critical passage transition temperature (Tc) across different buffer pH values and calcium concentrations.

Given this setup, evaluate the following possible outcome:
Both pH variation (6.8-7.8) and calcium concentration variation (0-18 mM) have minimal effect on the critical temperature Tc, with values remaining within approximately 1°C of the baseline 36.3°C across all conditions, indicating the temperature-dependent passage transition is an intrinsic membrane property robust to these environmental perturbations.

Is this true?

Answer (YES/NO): NO